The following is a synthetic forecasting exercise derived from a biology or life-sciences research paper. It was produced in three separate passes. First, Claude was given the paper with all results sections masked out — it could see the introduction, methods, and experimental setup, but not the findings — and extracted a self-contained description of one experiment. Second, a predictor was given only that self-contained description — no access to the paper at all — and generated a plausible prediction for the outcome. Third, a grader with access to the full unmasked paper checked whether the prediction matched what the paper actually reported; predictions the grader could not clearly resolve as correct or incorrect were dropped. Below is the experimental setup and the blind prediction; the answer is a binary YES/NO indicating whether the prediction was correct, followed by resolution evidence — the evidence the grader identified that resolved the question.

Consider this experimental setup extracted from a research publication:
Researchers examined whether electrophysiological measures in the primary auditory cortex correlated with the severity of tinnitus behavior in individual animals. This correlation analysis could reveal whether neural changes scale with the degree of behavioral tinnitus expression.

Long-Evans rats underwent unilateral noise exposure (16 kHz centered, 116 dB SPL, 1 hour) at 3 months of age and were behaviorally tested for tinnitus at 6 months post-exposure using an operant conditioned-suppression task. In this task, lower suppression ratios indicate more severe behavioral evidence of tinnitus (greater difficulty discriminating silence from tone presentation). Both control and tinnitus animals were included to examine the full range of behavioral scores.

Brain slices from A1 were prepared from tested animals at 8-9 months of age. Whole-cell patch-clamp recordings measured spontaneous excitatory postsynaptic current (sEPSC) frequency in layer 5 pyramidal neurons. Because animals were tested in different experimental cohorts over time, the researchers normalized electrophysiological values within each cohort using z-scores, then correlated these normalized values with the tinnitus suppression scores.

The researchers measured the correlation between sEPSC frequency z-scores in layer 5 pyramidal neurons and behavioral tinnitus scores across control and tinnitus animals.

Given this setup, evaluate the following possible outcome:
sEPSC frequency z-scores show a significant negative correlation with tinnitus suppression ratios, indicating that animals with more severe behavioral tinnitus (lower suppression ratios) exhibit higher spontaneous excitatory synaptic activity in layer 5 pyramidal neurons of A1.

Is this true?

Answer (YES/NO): YES